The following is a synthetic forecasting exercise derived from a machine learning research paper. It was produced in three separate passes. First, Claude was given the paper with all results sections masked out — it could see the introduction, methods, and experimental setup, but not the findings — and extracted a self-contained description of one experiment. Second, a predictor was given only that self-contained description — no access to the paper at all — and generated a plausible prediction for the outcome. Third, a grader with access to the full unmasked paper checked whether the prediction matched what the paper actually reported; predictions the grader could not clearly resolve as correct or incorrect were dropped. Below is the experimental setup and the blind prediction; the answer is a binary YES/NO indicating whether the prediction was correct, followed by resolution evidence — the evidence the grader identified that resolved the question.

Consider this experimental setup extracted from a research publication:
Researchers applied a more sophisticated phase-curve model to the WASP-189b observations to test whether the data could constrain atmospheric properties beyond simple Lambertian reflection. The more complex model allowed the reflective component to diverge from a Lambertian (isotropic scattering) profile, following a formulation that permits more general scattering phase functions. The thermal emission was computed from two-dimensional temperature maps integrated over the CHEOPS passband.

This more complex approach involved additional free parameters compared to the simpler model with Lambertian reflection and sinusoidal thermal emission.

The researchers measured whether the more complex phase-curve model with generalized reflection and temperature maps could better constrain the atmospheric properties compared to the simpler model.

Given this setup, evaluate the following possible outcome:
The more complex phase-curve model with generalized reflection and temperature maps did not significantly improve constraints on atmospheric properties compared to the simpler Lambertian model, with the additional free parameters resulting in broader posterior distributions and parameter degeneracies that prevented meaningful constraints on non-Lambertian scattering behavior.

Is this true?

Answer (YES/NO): YES